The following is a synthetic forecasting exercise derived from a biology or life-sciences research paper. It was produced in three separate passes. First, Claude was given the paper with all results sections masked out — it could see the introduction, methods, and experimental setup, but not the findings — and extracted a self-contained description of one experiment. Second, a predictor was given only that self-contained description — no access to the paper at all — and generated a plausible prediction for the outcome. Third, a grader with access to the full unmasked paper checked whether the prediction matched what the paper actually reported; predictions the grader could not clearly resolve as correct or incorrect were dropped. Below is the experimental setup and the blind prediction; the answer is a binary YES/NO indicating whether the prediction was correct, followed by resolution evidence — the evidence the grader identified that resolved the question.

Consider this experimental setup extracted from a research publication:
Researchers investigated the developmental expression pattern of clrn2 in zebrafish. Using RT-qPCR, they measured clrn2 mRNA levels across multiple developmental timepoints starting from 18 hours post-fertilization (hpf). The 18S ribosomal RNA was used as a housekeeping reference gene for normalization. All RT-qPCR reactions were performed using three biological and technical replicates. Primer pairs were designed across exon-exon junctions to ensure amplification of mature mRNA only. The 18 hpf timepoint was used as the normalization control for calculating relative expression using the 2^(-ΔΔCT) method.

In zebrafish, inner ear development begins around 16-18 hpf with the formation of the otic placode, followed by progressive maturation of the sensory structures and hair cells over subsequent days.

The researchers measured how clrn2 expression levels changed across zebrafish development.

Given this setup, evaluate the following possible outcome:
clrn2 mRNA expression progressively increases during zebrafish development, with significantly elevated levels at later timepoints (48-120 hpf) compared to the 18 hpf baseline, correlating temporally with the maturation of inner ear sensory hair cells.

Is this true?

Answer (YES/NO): YES